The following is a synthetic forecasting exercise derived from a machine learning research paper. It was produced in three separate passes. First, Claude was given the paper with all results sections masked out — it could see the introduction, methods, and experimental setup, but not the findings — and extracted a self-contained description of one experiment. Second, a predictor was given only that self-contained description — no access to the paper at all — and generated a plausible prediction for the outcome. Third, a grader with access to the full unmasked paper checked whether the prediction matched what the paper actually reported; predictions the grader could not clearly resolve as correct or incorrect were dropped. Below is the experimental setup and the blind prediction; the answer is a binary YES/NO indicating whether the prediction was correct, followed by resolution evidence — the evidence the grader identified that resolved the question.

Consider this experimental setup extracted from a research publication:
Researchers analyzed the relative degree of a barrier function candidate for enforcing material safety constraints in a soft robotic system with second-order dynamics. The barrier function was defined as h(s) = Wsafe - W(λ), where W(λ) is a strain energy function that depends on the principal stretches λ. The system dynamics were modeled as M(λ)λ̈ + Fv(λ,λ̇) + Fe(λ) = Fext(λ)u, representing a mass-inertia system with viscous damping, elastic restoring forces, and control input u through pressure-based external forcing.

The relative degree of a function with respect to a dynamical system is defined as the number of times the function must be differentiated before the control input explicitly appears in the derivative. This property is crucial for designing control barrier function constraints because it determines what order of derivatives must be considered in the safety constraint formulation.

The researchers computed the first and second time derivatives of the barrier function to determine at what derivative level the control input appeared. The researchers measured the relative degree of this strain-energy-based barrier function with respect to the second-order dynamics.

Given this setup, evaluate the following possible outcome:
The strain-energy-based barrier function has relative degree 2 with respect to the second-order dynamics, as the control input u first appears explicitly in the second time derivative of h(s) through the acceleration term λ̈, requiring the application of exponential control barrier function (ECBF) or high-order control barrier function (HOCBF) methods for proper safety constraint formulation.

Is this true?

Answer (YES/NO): YES